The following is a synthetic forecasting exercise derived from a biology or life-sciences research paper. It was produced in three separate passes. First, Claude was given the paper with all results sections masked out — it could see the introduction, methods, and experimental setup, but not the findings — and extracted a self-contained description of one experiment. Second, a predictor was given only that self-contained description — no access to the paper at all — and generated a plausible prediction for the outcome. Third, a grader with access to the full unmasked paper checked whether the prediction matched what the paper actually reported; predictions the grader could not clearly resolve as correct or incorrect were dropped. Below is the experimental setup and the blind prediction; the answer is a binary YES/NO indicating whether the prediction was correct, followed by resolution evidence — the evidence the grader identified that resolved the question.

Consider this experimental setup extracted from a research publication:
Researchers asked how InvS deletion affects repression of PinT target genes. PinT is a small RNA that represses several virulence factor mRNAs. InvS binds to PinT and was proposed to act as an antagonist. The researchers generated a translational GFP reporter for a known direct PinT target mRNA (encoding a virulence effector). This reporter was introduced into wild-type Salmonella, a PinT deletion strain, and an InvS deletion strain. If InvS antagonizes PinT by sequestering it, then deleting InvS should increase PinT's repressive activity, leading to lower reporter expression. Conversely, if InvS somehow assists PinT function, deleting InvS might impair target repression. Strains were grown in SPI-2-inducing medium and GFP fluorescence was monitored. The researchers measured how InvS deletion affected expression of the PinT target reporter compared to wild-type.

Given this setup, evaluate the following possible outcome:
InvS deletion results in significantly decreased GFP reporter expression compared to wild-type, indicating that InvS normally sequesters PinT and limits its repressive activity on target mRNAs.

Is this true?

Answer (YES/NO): YES